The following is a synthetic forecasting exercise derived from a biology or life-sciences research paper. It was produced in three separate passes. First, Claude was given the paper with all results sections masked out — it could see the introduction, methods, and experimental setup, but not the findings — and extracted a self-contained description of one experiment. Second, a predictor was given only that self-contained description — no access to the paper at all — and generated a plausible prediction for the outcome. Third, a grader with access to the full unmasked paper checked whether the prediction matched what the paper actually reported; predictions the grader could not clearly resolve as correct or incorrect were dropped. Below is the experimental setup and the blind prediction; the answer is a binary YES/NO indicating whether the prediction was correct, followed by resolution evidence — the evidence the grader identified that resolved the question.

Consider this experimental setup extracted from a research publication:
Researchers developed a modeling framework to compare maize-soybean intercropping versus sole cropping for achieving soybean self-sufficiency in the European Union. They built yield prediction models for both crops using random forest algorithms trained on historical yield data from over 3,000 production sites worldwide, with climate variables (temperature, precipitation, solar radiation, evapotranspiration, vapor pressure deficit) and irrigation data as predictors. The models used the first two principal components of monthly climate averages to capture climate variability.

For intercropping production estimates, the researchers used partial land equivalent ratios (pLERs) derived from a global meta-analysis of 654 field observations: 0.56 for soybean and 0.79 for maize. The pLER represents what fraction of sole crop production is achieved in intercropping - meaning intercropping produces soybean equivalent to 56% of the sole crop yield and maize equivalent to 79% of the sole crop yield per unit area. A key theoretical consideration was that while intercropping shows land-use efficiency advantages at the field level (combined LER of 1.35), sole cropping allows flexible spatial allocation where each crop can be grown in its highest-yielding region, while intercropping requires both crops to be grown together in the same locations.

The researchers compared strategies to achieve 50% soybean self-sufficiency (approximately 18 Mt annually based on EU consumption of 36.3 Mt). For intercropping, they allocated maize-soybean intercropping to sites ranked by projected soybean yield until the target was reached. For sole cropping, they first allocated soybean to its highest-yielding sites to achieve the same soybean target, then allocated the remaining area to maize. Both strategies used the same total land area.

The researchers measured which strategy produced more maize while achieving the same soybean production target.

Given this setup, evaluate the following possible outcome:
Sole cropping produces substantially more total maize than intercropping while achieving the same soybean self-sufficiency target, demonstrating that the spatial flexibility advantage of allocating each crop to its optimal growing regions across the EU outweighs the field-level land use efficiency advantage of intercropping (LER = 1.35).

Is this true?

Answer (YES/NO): NO